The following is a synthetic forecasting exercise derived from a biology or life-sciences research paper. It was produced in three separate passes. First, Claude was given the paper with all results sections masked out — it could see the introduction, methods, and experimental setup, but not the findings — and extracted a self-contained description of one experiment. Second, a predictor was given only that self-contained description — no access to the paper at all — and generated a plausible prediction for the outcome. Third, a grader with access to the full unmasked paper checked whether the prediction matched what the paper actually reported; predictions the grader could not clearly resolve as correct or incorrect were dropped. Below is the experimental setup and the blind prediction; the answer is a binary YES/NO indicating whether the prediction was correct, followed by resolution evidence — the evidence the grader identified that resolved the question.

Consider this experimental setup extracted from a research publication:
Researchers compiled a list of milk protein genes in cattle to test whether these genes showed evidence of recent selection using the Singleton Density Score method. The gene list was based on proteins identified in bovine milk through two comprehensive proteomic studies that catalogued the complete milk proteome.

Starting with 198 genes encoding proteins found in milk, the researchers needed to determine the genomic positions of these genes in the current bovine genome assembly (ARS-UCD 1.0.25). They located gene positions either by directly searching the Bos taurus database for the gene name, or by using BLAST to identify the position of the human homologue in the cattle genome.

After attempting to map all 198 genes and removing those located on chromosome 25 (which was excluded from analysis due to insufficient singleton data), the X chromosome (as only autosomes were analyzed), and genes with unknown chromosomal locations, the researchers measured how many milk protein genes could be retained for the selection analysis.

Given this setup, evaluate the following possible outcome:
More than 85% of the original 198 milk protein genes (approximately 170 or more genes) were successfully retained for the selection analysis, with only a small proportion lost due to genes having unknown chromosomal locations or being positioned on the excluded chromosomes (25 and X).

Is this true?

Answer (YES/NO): YES